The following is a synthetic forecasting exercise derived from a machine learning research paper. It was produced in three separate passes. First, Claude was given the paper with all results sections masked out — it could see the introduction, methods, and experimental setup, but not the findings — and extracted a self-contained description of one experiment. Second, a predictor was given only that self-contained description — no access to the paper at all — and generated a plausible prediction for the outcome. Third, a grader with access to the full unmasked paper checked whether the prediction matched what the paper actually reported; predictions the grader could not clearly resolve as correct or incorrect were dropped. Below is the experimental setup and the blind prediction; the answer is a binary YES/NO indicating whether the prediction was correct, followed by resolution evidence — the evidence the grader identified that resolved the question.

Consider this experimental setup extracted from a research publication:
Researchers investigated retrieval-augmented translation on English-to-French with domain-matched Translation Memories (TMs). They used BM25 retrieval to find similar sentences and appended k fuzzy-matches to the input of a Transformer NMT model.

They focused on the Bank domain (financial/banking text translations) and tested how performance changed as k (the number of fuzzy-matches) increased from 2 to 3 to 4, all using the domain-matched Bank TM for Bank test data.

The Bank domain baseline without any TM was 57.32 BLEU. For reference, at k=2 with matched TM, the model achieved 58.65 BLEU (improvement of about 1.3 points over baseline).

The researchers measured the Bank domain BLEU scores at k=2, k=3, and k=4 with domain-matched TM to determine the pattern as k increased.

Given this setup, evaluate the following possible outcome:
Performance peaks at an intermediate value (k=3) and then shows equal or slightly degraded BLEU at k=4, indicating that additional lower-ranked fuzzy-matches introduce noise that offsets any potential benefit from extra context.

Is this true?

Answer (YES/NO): NO